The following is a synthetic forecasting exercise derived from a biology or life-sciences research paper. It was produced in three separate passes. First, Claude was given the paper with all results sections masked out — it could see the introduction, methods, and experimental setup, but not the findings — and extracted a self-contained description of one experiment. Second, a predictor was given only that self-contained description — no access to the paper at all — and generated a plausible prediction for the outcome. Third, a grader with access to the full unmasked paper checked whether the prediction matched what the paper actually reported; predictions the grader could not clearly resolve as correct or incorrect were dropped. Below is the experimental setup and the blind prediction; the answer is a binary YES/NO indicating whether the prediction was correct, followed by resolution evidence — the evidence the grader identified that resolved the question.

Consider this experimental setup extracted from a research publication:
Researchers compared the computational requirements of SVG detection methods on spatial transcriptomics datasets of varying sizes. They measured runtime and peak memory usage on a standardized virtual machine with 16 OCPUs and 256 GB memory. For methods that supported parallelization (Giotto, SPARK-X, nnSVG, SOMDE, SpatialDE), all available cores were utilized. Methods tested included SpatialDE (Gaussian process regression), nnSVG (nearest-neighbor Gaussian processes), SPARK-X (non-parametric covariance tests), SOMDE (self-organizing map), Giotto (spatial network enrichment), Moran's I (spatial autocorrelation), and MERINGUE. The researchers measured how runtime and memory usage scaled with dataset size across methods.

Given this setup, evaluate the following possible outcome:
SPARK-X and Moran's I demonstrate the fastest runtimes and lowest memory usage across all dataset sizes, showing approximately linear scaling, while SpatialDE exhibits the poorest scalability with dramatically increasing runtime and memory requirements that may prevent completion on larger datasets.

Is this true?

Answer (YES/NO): NO